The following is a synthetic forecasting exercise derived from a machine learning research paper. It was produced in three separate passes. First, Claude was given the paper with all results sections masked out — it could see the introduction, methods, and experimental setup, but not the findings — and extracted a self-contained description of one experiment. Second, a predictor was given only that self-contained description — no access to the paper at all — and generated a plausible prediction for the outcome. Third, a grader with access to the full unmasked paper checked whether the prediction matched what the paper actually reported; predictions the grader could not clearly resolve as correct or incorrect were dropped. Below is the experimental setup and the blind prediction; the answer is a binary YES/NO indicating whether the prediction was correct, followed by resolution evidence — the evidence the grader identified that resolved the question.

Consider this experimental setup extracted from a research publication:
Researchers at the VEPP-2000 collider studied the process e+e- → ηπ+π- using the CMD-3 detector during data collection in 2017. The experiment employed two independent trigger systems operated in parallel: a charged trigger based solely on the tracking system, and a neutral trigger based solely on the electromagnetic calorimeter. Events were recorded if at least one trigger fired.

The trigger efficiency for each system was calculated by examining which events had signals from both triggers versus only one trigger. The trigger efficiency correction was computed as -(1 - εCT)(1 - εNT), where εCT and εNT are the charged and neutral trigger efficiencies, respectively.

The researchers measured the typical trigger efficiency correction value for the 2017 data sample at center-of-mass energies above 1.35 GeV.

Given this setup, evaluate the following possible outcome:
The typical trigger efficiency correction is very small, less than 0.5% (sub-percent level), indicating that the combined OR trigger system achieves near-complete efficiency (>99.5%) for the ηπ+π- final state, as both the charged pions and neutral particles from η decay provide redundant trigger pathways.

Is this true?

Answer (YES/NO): YES